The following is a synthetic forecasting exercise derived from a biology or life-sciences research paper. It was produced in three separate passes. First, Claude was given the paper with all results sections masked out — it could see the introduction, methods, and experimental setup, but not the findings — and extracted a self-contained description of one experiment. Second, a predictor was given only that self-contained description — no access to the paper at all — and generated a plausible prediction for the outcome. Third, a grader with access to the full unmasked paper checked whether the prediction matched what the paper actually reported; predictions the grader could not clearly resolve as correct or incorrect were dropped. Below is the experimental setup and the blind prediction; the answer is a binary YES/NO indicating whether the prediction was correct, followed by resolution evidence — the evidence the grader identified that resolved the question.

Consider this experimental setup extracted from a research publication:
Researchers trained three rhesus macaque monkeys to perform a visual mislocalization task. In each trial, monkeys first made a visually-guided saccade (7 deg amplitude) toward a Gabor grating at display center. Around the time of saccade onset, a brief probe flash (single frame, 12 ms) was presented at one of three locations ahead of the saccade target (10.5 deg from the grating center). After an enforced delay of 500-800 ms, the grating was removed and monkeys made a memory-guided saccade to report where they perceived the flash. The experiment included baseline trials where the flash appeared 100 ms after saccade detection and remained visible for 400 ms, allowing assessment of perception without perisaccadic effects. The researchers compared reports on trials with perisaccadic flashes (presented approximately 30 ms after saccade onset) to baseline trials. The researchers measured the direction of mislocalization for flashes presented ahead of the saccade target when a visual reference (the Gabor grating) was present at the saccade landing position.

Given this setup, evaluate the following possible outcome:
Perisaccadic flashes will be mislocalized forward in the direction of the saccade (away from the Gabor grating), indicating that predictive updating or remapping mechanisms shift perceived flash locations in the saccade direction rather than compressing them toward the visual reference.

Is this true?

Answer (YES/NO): NO